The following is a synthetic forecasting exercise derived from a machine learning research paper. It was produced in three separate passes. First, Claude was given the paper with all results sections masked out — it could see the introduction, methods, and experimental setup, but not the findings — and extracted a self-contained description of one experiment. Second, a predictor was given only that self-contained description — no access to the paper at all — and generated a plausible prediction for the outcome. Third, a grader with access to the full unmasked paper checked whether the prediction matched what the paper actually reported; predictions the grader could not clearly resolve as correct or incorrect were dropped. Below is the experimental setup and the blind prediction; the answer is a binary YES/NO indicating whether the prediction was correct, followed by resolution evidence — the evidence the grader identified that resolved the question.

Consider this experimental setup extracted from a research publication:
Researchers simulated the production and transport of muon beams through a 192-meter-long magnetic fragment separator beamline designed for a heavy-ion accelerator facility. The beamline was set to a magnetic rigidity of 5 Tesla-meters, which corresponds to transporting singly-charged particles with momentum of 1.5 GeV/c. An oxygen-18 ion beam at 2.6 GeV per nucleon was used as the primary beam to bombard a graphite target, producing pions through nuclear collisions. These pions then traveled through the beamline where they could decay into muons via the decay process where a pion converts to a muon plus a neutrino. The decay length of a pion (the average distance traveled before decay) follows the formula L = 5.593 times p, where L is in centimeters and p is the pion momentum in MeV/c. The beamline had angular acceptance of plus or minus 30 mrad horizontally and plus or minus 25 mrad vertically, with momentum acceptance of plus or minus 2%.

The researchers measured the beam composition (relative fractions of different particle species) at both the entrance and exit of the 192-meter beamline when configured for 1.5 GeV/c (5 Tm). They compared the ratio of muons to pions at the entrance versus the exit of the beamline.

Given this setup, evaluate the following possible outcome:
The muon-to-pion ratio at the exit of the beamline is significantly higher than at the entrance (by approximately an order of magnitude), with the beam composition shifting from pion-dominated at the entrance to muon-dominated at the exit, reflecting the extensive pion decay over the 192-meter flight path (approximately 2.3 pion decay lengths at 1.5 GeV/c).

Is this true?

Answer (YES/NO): NO